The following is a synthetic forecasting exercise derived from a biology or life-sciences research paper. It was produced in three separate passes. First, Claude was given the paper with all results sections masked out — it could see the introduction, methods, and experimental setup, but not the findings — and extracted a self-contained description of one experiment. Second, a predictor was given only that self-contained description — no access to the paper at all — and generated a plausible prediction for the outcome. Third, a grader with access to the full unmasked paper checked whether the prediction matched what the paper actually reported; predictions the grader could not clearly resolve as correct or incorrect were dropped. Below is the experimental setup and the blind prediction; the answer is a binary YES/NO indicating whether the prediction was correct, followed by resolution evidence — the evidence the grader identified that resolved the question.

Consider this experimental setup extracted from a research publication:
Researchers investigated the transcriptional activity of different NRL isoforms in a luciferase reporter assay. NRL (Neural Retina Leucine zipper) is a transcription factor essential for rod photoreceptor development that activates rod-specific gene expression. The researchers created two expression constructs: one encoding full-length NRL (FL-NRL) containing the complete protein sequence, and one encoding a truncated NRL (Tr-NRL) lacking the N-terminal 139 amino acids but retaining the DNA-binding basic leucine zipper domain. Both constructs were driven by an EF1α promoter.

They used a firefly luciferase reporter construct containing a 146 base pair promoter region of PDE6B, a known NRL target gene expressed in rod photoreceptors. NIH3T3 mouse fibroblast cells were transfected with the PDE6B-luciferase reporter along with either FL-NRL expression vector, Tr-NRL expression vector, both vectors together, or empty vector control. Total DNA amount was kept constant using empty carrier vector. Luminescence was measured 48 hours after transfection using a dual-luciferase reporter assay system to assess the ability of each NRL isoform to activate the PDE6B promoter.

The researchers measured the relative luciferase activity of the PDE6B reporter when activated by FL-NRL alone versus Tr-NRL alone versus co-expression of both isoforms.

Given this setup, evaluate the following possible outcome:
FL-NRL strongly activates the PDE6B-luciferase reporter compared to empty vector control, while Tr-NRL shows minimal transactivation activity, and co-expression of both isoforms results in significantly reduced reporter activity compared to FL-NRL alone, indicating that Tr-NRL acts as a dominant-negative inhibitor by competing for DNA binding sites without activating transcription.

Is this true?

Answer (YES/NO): YES